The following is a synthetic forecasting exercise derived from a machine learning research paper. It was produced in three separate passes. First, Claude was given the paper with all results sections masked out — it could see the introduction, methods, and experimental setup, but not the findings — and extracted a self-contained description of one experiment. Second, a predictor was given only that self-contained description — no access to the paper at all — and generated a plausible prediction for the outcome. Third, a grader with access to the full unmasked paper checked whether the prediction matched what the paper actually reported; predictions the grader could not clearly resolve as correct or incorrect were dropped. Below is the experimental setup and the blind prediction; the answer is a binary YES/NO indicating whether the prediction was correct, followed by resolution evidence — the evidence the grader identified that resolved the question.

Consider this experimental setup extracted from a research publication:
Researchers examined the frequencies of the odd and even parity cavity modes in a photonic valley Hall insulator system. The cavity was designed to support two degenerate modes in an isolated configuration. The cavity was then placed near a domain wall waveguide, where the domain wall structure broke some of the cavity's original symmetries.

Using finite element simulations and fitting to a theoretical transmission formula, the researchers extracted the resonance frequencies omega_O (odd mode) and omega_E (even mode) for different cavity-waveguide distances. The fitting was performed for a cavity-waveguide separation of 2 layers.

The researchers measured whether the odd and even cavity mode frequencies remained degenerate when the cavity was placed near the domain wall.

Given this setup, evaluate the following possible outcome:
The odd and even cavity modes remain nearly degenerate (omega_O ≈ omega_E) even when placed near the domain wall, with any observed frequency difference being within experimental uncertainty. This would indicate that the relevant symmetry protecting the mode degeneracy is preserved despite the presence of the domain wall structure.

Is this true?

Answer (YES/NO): NO